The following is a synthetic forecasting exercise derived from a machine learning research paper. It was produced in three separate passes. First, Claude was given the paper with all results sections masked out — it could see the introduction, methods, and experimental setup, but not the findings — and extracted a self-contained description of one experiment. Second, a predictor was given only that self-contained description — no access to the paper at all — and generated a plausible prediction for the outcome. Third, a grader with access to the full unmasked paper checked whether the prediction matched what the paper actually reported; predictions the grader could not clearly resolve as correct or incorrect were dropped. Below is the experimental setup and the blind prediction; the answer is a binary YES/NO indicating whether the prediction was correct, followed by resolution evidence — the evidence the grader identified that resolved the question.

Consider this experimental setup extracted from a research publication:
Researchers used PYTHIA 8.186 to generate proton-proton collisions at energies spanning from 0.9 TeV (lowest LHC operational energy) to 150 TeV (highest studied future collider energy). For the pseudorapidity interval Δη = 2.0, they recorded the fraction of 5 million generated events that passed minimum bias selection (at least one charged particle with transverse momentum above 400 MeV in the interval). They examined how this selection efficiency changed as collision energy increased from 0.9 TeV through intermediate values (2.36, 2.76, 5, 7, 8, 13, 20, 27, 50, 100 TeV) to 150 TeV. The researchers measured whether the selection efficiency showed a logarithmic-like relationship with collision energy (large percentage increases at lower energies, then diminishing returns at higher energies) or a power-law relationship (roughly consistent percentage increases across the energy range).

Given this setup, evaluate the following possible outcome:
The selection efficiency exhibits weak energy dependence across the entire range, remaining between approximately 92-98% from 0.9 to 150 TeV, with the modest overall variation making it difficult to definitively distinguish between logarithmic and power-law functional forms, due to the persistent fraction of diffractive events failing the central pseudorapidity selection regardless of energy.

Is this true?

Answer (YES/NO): NO